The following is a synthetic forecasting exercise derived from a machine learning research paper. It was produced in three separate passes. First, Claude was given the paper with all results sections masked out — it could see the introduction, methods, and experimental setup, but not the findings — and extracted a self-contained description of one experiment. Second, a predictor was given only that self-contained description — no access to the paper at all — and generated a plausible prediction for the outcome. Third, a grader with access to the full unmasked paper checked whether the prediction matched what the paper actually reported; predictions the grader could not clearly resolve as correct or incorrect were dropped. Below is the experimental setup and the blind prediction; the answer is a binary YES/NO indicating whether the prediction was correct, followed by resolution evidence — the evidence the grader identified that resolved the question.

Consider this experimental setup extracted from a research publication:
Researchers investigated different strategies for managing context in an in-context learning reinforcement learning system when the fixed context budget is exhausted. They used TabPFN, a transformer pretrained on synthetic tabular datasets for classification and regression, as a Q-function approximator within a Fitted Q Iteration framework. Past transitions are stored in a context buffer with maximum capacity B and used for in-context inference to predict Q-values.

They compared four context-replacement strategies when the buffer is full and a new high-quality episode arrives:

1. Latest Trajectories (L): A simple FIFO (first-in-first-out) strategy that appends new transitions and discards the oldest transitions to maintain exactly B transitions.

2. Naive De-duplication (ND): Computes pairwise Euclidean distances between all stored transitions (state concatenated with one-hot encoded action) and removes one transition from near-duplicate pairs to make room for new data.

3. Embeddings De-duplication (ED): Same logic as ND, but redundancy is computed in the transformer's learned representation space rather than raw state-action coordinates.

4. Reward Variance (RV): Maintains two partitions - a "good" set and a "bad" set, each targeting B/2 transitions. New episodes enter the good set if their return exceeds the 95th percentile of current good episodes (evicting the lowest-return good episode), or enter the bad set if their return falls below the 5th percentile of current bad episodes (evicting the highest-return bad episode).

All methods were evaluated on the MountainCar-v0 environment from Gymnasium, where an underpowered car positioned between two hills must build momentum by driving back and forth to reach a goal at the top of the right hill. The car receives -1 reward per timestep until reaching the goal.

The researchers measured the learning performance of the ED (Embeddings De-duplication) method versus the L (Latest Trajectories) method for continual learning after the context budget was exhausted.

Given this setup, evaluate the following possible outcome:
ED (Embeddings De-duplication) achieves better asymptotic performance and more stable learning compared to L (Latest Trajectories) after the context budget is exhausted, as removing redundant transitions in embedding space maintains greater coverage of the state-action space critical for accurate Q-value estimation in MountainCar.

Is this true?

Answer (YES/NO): NO